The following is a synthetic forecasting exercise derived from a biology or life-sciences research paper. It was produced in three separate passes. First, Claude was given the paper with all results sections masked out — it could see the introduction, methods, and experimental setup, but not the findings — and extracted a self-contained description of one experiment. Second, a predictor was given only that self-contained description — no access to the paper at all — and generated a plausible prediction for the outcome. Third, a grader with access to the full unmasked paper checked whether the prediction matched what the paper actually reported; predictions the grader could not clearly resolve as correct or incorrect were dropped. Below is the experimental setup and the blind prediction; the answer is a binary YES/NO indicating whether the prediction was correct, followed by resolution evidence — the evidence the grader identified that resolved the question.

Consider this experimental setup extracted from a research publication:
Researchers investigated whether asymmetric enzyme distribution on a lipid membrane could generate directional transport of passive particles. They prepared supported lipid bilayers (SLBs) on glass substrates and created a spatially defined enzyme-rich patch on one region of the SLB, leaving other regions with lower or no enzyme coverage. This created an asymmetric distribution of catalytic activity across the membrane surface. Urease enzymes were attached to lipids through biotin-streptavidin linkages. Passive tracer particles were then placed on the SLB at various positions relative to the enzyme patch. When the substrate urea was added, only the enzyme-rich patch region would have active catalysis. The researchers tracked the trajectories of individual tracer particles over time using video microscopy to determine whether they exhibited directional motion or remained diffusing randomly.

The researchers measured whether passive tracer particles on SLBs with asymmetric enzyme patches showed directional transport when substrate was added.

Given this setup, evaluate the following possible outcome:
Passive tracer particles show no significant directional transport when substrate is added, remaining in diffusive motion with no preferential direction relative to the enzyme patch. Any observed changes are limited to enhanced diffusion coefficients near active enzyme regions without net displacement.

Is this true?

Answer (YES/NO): NO